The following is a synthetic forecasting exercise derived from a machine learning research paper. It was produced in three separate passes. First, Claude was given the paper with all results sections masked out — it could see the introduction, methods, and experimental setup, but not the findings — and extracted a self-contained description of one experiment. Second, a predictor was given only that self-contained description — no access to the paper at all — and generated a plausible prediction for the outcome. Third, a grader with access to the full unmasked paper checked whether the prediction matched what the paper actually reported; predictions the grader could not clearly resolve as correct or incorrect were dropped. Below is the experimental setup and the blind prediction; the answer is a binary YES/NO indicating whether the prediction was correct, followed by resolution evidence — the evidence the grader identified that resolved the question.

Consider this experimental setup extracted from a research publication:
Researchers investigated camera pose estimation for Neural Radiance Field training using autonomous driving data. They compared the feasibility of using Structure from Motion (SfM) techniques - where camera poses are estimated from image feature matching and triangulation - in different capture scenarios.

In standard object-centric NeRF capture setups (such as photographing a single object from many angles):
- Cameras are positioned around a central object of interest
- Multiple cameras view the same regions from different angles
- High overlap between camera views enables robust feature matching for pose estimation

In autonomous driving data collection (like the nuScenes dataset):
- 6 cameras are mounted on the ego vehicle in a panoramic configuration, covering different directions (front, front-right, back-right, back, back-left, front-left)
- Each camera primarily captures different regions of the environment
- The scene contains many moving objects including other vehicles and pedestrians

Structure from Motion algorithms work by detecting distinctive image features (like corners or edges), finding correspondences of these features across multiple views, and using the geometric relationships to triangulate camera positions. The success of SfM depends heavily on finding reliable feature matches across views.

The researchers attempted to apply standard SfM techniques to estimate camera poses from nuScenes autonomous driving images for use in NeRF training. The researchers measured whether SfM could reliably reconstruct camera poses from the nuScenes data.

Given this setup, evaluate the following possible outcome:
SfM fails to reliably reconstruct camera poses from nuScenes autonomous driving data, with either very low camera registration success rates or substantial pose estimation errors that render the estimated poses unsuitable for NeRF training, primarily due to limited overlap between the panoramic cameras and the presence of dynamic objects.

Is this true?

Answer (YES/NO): YES